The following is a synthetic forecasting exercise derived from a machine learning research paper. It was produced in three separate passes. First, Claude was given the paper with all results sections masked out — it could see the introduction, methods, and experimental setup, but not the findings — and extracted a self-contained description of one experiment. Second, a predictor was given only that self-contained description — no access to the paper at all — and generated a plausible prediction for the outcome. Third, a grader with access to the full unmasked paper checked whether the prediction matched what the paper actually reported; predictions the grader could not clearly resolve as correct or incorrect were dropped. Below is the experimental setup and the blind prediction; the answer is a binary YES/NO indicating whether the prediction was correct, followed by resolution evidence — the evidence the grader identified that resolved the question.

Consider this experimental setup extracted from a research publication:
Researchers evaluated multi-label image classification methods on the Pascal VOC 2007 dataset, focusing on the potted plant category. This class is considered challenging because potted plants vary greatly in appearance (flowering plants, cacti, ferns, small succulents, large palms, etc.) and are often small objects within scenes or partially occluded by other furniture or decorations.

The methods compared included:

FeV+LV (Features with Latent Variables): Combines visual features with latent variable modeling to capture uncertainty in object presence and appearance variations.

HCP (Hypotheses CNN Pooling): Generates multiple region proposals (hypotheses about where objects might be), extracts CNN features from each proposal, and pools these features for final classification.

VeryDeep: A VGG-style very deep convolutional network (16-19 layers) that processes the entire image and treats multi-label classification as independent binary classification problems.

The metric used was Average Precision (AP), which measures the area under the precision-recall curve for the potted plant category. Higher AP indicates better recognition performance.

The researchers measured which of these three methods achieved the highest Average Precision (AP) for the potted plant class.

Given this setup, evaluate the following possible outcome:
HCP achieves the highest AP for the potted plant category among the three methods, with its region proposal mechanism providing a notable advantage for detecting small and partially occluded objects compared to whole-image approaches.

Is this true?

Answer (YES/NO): YES